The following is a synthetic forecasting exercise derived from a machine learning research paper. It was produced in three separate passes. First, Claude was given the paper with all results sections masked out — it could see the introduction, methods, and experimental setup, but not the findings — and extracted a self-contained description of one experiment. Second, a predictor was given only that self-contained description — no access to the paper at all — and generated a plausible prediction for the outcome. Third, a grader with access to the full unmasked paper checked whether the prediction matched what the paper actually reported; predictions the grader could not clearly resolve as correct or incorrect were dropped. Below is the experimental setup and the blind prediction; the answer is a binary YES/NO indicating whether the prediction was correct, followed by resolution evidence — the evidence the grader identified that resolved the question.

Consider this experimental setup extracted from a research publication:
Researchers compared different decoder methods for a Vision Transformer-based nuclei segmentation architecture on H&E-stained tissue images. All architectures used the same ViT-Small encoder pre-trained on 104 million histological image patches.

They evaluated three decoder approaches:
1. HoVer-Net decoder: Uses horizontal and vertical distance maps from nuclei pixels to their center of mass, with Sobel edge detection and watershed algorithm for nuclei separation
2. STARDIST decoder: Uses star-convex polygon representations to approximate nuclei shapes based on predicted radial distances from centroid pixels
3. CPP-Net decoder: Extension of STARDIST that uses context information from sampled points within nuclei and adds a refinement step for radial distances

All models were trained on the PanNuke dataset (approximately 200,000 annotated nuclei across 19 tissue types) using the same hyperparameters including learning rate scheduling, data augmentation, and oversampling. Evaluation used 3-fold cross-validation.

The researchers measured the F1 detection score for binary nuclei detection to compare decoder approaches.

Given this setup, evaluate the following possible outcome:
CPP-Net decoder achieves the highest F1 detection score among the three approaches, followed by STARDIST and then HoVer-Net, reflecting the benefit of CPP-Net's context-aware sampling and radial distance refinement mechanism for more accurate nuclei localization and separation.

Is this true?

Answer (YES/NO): NO